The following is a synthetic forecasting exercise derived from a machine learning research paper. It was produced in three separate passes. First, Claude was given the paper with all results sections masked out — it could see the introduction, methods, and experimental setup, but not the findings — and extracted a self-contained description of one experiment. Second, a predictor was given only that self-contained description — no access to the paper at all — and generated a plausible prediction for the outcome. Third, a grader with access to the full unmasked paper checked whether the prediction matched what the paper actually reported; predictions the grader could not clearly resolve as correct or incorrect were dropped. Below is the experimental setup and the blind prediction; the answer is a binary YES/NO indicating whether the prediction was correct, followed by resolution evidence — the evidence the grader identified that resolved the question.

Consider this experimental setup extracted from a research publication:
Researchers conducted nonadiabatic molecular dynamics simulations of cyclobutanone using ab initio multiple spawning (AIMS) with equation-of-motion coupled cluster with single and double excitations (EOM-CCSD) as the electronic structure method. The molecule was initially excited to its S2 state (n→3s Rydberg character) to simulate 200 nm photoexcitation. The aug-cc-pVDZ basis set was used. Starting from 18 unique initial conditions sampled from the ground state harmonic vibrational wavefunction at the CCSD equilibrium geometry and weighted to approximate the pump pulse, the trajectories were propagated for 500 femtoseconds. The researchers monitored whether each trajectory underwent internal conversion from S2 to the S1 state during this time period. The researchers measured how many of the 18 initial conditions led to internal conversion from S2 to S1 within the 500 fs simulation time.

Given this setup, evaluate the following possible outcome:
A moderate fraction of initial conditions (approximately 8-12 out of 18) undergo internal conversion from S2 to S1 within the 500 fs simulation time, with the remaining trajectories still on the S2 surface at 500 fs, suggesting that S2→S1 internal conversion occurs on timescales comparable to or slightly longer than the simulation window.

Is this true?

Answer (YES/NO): NO